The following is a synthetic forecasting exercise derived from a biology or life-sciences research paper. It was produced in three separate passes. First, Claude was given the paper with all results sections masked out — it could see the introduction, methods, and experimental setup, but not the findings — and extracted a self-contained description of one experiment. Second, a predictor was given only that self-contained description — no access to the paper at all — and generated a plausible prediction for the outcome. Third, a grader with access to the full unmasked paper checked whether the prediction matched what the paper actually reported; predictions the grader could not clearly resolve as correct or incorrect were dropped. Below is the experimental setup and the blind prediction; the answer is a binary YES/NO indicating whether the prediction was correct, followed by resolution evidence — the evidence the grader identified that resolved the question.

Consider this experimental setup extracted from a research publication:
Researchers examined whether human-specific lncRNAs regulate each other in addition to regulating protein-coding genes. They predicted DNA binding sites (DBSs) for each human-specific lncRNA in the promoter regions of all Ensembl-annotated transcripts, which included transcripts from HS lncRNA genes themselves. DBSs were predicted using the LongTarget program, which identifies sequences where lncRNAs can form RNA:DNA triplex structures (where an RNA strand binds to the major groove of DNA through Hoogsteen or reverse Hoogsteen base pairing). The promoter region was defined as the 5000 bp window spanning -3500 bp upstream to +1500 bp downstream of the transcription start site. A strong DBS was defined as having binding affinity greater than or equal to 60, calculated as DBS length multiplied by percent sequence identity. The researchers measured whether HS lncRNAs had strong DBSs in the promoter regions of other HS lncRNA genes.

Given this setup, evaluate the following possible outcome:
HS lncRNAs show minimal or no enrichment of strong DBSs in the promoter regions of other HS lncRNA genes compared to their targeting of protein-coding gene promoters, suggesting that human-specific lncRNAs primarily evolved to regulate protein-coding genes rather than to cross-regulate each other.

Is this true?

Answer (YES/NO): NO